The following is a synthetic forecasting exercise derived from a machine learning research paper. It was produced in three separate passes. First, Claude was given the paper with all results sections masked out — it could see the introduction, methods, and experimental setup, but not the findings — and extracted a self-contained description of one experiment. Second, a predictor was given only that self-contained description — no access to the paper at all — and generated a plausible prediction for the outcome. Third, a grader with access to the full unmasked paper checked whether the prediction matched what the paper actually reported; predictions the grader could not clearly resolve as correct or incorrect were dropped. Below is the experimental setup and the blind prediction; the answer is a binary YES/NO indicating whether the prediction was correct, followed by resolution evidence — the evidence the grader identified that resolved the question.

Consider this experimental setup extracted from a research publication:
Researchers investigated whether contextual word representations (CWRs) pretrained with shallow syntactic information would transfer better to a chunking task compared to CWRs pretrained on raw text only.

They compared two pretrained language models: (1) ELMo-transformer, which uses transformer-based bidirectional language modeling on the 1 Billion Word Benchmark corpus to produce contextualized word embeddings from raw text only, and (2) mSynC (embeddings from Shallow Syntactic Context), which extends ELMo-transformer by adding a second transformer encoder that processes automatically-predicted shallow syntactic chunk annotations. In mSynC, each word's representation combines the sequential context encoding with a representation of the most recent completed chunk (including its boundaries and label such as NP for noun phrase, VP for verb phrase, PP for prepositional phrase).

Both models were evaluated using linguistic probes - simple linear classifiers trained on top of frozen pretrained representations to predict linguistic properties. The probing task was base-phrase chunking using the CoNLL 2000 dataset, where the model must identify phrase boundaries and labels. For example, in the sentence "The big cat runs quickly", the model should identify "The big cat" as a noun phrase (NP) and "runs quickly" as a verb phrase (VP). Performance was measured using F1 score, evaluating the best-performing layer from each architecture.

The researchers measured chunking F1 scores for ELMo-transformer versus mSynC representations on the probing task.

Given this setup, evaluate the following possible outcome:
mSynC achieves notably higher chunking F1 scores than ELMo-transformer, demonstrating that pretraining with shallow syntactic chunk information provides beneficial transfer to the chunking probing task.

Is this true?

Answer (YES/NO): YES